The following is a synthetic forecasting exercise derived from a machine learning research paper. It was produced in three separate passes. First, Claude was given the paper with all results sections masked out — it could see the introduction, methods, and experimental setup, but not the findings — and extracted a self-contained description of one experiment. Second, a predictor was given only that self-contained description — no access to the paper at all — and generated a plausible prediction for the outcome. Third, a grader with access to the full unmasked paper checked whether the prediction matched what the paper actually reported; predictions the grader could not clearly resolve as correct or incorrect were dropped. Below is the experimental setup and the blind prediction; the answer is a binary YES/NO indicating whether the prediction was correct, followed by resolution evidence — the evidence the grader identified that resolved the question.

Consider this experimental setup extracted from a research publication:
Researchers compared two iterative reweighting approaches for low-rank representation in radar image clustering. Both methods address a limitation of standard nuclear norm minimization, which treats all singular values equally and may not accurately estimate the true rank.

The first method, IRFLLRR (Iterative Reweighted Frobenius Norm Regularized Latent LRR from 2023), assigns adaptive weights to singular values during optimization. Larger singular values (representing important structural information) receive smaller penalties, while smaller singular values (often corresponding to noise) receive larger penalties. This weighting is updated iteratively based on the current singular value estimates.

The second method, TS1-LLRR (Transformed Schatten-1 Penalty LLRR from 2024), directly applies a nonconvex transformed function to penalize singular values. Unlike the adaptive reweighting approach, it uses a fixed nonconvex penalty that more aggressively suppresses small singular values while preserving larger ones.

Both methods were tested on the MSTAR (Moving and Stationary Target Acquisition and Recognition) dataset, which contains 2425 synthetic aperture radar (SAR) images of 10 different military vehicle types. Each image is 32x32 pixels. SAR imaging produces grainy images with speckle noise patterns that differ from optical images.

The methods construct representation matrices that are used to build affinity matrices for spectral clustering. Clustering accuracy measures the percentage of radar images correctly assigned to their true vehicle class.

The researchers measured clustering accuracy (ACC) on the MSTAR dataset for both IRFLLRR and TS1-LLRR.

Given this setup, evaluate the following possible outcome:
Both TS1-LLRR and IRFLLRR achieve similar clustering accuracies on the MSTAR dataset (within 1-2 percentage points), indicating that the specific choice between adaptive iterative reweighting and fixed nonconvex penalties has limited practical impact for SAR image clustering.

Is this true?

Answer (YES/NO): NO